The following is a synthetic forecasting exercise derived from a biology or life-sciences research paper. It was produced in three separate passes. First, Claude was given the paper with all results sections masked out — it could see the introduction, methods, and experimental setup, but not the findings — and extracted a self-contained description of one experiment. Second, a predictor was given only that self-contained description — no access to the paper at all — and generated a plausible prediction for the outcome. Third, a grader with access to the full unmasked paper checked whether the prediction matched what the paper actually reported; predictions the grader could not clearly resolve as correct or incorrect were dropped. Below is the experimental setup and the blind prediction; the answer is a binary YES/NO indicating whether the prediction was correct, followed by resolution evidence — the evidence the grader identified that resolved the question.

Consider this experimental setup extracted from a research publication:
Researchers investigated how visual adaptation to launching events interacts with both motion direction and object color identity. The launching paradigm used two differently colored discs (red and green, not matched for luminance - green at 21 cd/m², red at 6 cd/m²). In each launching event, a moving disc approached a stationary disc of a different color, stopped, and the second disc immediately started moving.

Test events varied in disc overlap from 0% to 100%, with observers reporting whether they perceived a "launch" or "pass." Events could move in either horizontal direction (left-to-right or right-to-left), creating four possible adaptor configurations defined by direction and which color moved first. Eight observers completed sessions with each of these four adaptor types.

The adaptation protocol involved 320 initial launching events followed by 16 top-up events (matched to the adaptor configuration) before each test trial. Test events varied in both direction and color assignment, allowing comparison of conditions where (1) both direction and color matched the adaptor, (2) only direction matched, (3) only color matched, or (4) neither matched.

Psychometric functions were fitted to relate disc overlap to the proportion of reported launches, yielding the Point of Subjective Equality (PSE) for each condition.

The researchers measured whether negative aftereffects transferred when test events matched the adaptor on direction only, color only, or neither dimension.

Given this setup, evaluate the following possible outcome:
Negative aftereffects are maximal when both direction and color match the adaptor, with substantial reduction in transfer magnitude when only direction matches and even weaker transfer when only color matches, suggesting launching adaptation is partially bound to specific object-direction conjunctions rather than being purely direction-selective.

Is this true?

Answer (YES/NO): NO